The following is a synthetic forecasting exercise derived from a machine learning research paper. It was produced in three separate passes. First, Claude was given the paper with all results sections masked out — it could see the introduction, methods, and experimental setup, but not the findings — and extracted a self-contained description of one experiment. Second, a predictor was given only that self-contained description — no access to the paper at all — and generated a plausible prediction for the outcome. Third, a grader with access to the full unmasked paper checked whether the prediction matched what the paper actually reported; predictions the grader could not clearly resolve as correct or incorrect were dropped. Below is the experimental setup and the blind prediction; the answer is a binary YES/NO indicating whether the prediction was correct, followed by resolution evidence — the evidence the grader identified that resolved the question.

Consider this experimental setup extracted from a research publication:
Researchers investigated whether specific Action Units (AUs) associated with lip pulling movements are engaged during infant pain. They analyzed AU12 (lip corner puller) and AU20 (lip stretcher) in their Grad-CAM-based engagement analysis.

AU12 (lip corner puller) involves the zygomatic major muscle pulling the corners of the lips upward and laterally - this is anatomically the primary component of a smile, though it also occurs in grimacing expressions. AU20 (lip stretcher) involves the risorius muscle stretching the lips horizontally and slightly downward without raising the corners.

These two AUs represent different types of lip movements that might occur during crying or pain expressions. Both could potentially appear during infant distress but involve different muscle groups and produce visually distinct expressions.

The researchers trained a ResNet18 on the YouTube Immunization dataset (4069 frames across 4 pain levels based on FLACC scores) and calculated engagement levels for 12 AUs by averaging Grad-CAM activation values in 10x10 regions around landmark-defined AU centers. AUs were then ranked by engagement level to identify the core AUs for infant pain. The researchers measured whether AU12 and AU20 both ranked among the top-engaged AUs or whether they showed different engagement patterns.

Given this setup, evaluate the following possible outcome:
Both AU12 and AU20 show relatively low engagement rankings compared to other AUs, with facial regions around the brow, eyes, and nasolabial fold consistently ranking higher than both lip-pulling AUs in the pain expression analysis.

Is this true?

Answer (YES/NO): NO